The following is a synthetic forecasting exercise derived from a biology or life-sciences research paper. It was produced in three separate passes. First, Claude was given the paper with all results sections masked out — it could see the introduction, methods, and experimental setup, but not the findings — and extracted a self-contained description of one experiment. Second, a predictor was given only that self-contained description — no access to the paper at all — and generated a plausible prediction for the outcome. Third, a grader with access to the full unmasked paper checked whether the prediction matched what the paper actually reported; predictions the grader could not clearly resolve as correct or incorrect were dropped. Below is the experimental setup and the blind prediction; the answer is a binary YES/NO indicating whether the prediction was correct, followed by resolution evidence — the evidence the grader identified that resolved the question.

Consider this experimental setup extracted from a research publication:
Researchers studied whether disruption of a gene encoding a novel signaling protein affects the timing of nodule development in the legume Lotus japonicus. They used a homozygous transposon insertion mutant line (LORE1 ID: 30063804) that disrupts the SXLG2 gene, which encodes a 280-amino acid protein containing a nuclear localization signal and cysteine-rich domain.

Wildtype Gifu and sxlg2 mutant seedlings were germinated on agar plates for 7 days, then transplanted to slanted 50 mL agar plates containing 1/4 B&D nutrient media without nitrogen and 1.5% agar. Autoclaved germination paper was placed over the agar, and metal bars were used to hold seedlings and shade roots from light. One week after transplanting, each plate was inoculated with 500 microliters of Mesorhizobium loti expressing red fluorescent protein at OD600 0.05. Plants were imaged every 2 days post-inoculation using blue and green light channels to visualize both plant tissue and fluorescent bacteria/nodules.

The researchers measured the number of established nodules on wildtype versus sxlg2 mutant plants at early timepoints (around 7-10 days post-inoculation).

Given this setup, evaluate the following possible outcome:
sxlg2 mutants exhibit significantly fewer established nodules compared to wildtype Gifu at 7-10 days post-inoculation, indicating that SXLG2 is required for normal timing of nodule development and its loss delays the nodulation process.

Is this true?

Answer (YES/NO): YES